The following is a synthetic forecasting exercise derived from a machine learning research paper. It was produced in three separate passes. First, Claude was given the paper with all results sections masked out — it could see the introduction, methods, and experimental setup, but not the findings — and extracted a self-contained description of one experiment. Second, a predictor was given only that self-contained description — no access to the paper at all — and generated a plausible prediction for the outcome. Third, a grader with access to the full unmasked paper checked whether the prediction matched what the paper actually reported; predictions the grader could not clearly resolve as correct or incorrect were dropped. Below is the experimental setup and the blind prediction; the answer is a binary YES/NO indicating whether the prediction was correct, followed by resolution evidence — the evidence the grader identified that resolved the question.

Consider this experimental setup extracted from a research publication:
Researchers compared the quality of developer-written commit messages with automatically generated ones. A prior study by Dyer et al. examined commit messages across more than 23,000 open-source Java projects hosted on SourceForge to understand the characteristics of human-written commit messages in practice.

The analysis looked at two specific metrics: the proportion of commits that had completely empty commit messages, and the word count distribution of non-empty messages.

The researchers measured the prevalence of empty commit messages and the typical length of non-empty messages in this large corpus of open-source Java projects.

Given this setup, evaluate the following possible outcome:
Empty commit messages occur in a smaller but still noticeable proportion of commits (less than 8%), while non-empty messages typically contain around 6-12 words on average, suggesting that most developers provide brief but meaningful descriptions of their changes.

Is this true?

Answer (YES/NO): NO